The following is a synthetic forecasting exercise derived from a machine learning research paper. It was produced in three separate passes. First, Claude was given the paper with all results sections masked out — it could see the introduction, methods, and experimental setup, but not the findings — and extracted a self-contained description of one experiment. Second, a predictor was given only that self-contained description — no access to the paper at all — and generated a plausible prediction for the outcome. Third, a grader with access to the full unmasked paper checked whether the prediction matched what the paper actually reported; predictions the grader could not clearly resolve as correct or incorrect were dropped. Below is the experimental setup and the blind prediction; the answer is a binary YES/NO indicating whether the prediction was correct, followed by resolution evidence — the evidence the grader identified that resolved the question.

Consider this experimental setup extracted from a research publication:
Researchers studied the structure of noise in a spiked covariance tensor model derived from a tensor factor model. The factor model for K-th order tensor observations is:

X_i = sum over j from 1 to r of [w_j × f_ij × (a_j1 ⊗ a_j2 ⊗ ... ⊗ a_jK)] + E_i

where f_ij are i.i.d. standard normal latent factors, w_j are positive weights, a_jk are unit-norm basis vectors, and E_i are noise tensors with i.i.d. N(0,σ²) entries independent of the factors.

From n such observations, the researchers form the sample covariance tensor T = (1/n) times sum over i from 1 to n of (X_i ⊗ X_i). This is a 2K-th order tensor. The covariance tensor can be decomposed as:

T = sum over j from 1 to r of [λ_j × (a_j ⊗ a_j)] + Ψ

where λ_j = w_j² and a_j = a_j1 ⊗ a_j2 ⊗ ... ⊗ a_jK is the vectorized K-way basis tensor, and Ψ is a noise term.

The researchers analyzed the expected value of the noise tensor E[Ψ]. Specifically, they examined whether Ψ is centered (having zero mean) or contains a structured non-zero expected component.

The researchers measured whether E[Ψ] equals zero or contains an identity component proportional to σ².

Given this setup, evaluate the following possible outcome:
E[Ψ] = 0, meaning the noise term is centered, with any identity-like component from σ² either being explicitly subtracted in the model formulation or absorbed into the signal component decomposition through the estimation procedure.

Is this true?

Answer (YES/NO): NO